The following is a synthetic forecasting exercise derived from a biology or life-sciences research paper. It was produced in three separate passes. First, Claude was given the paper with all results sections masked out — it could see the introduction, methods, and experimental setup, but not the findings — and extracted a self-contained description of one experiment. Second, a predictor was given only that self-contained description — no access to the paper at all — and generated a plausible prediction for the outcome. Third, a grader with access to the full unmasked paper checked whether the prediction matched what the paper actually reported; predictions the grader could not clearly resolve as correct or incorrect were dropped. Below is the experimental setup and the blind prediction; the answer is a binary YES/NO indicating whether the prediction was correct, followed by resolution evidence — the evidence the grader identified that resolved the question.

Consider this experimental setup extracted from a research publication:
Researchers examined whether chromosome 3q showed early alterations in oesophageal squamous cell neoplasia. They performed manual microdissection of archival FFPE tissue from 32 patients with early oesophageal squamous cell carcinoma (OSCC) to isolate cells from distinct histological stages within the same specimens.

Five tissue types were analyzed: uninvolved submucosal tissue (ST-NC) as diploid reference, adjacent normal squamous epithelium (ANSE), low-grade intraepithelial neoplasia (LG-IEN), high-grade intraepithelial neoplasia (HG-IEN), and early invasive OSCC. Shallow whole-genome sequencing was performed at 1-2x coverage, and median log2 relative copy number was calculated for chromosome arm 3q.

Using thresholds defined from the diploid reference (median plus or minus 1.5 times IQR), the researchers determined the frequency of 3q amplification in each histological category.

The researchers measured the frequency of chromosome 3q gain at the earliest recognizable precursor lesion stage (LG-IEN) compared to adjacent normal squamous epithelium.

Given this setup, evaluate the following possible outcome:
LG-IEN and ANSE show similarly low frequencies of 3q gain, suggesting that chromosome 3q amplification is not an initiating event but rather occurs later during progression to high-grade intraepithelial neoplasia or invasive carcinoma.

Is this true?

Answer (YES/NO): NO